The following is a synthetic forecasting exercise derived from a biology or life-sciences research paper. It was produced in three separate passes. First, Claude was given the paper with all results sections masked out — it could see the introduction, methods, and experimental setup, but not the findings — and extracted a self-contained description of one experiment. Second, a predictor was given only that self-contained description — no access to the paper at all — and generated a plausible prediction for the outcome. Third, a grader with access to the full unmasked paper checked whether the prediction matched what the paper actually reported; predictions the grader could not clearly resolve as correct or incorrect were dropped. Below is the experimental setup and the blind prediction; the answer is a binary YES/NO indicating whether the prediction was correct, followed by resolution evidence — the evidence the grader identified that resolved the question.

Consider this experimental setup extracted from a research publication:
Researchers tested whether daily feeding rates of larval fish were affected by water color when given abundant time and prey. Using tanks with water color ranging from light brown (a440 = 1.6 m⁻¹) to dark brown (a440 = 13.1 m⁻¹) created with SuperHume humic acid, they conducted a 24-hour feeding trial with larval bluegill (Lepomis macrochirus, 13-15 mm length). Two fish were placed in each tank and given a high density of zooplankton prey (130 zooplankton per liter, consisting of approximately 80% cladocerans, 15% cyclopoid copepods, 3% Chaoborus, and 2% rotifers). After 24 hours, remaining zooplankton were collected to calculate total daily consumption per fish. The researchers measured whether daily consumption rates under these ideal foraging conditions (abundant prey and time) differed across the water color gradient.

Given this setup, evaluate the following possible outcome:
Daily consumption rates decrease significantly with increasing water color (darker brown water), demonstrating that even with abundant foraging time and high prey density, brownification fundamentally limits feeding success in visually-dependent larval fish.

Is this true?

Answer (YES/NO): NO